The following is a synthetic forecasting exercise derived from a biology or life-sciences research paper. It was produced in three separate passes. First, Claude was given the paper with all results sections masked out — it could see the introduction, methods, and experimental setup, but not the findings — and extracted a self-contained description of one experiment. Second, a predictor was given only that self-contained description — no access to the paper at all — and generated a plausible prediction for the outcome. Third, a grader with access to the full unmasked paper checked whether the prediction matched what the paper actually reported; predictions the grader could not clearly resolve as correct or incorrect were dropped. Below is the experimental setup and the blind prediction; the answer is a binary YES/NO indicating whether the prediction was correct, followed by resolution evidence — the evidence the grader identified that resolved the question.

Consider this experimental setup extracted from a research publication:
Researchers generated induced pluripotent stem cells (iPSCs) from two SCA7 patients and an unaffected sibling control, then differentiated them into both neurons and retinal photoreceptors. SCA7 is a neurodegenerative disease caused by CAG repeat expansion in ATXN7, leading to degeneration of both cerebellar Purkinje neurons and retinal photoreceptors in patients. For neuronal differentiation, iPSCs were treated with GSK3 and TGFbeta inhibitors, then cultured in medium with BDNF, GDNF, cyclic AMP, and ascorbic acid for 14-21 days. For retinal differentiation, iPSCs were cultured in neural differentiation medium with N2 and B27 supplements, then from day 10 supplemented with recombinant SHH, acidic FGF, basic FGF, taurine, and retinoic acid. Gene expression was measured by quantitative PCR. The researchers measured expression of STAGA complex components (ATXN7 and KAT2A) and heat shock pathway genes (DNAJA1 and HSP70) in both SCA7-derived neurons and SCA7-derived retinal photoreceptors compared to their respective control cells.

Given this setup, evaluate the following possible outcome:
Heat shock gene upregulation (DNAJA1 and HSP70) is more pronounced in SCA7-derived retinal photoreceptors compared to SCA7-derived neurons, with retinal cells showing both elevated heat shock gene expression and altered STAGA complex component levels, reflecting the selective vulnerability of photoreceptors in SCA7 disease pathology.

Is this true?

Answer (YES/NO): NO